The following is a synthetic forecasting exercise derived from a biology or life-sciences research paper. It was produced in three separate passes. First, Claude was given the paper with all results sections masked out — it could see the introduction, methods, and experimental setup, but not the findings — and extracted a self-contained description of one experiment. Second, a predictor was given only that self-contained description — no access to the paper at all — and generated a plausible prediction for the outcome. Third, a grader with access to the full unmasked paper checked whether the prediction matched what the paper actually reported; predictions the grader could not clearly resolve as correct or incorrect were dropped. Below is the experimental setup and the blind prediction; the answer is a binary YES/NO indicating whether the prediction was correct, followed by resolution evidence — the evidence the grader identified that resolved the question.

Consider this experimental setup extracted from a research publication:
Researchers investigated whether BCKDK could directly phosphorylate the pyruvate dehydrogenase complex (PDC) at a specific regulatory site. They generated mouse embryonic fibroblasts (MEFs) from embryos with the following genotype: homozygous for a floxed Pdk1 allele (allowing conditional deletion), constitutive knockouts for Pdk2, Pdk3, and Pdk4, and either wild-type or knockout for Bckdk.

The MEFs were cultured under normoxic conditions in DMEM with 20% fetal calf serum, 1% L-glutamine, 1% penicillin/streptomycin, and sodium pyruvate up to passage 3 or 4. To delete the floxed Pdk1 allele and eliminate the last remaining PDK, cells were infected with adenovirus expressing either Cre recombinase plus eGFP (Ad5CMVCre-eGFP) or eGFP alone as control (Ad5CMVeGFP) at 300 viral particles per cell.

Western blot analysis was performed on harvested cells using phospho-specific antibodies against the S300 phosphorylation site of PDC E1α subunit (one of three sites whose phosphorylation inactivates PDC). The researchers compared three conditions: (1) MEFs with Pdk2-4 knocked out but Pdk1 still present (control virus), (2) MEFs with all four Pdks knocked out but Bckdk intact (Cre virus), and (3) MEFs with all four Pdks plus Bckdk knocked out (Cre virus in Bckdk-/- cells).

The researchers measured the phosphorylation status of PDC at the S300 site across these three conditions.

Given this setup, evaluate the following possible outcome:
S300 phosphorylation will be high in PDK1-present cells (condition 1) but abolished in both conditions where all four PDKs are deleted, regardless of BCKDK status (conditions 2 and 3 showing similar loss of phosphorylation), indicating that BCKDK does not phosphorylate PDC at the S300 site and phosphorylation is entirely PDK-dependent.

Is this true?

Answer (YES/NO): NO